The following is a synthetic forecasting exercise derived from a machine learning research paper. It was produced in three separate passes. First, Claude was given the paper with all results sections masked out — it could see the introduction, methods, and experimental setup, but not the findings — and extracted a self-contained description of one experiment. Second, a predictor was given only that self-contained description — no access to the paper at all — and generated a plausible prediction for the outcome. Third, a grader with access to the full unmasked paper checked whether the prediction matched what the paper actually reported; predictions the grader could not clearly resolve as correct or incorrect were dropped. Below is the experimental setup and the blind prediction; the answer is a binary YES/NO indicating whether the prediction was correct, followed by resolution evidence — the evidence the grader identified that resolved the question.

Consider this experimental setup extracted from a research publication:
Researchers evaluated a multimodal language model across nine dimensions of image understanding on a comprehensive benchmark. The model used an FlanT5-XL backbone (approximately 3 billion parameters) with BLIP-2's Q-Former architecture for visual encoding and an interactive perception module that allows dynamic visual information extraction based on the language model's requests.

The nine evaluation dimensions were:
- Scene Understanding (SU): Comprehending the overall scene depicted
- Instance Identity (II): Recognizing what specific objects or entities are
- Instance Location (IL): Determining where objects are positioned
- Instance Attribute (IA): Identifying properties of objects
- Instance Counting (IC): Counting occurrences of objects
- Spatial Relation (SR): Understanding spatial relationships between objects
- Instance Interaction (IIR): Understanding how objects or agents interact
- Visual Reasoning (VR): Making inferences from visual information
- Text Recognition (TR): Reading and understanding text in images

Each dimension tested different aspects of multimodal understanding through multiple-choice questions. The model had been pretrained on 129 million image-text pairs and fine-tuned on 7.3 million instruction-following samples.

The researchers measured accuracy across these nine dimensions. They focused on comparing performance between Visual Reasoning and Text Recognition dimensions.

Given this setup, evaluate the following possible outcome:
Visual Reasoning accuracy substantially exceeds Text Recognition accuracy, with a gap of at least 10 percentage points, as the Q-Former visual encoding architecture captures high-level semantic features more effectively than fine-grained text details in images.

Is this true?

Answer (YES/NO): YES